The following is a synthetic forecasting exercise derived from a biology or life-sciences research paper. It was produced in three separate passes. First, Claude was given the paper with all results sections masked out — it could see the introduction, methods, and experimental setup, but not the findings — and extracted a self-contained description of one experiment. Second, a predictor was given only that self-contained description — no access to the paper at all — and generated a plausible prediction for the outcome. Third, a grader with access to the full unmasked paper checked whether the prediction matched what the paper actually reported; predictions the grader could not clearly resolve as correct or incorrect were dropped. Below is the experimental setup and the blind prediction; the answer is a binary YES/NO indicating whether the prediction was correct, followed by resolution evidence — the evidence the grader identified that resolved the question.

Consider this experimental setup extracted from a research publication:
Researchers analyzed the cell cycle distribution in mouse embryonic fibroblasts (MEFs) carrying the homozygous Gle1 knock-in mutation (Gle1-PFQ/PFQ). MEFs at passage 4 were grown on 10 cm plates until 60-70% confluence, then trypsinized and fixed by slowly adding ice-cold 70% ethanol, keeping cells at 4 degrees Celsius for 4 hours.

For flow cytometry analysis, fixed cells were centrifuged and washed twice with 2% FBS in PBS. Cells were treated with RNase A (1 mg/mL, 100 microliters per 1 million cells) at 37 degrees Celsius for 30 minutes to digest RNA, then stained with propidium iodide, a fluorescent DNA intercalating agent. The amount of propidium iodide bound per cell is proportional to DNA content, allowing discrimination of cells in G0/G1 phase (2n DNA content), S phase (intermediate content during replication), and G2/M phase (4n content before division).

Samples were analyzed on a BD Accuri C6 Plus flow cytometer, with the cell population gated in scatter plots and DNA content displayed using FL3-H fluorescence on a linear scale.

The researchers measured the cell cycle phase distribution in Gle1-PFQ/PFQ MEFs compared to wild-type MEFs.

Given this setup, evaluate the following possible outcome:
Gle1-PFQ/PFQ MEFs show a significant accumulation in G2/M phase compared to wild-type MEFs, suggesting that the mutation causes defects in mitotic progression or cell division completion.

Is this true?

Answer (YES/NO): YES